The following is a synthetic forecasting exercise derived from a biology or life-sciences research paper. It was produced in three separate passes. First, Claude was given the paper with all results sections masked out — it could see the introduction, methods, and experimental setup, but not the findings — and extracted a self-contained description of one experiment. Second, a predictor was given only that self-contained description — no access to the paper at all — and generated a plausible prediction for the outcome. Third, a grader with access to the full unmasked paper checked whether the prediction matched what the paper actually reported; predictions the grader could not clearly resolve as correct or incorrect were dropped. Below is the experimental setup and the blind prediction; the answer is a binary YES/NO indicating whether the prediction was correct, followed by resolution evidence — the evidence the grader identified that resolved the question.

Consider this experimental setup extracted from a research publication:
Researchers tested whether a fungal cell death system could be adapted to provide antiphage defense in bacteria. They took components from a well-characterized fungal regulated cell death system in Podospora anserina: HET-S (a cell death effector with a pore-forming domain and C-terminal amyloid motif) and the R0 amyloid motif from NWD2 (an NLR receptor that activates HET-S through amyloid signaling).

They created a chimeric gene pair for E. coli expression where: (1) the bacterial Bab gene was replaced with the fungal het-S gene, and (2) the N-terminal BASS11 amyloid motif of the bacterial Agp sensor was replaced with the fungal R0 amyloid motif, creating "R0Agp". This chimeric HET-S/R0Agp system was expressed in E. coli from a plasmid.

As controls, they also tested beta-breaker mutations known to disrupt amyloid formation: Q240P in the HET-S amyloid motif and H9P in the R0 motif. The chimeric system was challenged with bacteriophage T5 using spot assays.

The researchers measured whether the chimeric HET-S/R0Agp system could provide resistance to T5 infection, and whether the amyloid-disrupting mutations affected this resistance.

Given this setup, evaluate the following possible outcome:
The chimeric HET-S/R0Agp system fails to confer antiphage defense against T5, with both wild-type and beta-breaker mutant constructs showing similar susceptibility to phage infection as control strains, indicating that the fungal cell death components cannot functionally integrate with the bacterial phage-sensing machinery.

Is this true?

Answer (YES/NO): NO